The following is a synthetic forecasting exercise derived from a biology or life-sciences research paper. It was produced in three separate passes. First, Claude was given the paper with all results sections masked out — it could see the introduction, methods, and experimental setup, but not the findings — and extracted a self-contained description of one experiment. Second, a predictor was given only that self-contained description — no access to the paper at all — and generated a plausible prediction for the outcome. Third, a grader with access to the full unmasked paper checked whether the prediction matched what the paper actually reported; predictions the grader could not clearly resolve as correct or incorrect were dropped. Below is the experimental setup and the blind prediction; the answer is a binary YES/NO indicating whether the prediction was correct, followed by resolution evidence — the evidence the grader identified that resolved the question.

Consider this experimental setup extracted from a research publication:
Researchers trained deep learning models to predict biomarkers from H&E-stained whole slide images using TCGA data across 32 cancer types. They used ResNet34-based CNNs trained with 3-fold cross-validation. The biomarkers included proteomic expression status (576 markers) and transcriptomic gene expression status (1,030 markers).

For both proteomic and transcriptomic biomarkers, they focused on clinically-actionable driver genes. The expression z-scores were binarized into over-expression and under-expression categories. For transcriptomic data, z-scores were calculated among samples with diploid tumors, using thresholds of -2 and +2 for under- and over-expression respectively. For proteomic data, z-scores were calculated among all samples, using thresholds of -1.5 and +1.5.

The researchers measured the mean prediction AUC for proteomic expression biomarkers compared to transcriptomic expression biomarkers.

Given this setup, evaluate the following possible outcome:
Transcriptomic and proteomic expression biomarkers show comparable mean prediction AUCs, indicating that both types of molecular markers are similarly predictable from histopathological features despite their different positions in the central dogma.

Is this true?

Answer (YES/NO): NO